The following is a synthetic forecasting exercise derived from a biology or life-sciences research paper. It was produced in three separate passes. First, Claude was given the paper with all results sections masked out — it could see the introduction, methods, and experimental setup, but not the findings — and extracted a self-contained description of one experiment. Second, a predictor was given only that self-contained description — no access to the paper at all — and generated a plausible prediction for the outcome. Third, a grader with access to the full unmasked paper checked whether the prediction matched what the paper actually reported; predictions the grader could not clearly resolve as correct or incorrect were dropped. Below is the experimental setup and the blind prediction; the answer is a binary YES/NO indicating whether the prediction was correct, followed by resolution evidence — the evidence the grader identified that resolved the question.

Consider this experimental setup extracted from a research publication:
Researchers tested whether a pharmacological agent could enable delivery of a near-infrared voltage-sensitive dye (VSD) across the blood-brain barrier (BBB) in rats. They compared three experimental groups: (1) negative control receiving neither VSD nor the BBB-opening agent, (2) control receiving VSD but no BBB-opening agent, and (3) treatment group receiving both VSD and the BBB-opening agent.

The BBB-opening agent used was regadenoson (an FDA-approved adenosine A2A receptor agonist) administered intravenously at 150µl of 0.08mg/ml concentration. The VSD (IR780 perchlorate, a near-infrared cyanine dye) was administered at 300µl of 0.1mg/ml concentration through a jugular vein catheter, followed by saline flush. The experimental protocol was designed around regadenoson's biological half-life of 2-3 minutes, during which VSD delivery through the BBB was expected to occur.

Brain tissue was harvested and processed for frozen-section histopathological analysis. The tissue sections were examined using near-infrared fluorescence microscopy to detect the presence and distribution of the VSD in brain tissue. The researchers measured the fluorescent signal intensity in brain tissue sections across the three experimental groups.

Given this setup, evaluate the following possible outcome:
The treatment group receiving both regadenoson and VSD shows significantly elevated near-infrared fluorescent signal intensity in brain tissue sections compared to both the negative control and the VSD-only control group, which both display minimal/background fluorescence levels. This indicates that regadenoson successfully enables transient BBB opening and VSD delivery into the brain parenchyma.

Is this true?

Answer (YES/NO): NO